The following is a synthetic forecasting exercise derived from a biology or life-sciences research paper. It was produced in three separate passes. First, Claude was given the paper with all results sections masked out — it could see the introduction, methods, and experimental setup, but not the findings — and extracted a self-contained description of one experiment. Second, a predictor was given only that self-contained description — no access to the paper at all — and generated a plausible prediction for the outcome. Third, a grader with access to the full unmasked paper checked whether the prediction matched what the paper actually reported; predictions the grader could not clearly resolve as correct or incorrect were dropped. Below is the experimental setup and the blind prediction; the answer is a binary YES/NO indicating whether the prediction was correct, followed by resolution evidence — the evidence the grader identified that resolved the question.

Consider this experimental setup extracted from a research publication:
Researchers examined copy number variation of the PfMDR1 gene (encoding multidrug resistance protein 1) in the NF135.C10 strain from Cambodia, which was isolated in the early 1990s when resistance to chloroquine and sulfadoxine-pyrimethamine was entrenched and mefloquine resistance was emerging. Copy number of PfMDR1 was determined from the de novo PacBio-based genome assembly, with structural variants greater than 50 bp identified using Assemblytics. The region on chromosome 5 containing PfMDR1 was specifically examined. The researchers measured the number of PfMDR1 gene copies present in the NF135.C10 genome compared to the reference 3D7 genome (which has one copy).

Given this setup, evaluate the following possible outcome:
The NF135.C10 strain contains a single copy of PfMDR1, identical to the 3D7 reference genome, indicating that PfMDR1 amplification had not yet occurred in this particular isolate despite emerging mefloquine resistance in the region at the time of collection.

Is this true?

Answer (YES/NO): NO